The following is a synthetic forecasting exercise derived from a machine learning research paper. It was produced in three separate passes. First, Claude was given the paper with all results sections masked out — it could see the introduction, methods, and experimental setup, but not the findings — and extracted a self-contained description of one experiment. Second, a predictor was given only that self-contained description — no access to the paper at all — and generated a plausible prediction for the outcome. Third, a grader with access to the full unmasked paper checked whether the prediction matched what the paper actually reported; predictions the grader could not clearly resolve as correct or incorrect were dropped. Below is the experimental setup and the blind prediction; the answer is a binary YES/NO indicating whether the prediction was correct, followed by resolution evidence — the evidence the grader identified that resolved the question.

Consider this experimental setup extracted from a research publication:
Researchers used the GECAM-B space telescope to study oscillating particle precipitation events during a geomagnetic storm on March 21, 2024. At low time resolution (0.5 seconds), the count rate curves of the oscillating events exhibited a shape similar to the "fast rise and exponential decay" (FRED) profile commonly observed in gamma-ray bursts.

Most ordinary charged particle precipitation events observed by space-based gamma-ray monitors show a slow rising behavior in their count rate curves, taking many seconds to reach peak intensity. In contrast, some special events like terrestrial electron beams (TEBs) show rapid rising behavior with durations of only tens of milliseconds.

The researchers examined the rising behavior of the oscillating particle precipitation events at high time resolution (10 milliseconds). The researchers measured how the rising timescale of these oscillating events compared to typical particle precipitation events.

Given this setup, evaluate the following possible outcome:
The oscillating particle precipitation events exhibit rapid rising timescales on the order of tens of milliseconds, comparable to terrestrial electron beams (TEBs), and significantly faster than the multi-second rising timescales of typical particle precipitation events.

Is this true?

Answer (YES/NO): NO